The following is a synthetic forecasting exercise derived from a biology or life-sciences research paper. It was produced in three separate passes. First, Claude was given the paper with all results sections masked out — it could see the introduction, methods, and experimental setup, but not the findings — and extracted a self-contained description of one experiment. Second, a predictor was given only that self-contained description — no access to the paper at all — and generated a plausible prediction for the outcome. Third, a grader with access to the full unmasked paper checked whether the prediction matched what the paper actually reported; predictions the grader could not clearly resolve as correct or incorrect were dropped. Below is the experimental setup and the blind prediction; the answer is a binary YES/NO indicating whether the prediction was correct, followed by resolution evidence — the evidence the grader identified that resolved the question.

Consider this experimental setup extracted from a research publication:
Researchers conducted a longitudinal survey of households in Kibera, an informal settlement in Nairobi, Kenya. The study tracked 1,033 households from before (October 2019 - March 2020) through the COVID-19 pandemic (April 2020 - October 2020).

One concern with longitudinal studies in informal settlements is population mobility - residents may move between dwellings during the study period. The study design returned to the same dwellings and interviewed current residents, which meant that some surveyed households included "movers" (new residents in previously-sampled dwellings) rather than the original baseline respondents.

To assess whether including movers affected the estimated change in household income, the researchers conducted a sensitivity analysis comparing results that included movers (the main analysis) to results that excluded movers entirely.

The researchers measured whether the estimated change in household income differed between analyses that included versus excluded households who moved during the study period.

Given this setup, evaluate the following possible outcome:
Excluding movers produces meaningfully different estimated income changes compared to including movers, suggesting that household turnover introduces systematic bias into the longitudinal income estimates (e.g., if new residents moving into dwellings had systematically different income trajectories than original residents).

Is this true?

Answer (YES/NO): NO